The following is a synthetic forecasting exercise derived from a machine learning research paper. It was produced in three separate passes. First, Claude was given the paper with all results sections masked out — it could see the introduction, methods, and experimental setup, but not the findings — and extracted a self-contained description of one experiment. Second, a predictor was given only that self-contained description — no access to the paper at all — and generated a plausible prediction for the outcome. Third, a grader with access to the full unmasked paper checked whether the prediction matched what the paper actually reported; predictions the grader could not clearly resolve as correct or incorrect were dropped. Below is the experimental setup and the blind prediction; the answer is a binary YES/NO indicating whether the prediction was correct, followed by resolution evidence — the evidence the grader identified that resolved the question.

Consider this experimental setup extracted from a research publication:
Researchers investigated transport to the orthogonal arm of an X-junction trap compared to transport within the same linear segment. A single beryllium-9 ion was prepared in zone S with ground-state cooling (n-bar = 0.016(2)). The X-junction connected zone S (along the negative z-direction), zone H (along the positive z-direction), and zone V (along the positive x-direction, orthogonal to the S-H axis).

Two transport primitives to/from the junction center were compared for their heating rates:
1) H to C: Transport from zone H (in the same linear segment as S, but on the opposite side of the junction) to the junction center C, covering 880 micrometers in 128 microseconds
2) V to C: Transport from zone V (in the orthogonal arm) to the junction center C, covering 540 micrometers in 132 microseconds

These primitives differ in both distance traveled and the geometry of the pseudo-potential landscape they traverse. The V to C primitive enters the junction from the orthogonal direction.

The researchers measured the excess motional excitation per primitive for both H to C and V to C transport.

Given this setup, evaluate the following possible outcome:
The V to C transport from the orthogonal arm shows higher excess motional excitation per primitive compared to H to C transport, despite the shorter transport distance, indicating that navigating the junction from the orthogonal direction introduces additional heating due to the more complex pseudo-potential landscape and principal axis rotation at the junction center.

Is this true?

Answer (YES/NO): NO